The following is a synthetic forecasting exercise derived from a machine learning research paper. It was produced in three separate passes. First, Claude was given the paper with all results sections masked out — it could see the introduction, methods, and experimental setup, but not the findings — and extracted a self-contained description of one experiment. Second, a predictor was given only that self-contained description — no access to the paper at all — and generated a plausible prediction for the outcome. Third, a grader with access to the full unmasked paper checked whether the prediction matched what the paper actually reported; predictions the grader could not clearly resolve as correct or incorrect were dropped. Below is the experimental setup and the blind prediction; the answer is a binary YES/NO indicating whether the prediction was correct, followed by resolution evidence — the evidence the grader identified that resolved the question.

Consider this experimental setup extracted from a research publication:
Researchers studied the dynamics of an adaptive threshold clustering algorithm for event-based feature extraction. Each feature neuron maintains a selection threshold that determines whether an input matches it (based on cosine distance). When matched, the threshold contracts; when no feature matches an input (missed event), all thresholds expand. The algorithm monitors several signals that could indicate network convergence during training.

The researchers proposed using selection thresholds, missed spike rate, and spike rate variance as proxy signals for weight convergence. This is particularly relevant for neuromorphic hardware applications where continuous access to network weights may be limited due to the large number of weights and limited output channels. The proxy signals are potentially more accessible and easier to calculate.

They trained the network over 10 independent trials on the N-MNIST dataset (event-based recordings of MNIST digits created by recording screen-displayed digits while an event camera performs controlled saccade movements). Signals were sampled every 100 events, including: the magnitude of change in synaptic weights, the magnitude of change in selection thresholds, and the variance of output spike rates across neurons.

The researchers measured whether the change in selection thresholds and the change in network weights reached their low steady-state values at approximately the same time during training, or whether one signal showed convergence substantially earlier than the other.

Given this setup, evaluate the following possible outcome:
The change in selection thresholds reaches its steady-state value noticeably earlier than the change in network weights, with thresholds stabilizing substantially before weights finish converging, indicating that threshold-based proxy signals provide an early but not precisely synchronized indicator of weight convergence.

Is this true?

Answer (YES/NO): NO